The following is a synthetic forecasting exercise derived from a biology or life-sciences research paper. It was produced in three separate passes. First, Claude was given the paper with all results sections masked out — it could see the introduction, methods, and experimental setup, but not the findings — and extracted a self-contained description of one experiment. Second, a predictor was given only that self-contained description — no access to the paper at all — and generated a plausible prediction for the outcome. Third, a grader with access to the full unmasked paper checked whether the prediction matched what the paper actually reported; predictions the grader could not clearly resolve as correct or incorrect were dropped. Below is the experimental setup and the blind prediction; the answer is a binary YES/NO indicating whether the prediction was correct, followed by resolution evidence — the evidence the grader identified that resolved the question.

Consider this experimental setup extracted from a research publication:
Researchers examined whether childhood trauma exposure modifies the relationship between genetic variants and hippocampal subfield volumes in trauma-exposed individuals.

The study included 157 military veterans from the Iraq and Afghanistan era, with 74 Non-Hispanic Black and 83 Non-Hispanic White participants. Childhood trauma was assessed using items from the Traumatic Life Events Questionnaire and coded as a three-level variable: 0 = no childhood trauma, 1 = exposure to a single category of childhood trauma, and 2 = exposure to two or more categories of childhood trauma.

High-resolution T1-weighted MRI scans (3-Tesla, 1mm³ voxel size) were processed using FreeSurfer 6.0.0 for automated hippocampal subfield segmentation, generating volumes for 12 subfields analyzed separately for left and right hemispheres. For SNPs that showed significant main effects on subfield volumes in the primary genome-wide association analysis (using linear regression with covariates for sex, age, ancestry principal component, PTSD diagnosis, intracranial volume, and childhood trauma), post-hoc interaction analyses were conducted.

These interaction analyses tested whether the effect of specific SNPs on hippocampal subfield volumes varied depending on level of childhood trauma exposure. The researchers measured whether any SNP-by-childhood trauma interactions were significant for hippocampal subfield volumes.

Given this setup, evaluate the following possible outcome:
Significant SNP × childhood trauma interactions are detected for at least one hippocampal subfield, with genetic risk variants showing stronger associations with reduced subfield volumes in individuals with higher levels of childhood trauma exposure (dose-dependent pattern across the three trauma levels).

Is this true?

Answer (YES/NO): NO